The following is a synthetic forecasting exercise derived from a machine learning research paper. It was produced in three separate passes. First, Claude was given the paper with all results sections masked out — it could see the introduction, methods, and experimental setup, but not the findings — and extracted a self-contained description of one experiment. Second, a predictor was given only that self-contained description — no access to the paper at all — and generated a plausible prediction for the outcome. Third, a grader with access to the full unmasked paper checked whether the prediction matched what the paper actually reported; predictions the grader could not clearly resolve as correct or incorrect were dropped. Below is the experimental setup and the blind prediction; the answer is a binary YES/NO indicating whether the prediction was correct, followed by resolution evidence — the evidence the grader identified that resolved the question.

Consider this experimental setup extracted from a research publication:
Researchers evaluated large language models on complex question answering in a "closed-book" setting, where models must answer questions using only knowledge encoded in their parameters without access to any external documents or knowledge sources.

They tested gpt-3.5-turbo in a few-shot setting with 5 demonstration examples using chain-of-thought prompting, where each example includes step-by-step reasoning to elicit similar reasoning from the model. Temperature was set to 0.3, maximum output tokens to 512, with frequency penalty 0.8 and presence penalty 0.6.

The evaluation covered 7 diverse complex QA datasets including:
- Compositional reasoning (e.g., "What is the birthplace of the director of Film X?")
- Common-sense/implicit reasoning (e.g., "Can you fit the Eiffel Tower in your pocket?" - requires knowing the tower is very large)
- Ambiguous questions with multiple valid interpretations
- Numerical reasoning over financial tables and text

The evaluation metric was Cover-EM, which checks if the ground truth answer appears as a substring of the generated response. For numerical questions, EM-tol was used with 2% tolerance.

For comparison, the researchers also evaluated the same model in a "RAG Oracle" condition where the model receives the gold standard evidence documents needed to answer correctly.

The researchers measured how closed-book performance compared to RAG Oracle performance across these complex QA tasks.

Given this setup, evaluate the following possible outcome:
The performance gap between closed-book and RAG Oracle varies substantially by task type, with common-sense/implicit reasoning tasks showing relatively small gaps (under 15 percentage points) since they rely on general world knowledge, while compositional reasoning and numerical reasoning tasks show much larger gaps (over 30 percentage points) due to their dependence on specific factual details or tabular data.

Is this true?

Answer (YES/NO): NO